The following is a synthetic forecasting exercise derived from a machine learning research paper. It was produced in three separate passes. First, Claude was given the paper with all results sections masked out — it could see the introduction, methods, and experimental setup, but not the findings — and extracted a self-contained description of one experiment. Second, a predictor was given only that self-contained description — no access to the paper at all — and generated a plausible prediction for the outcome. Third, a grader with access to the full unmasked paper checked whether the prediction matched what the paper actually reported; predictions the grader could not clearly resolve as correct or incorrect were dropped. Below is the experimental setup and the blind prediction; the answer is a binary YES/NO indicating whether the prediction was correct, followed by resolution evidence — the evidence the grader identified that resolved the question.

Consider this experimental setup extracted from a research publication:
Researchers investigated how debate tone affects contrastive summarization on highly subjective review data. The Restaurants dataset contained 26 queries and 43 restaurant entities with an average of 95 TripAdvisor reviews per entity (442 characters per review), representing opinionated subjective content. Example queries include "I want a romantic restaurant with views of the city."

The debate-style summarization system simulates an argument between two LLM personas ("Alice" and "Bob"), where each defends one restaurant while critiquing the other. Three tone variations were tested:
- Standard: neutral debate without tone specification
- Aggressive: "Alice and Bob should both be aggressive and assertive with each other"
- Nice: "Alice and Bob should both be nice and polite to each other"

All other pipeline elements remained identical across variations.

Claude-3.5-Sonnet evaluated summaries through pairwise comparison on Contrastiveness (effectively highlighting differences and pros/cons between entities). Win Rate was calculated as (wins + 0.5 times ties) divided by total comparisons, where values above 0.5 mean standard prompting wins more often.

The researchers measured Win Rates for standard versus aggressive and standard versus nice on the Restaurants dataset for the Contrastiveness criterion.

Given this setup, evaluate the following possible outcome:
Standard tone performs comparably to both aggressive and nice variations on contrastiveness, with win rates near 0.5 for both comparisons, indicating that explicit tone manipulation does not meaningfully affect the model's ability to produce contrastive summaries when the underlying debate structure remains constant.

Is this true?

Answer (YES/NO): YES